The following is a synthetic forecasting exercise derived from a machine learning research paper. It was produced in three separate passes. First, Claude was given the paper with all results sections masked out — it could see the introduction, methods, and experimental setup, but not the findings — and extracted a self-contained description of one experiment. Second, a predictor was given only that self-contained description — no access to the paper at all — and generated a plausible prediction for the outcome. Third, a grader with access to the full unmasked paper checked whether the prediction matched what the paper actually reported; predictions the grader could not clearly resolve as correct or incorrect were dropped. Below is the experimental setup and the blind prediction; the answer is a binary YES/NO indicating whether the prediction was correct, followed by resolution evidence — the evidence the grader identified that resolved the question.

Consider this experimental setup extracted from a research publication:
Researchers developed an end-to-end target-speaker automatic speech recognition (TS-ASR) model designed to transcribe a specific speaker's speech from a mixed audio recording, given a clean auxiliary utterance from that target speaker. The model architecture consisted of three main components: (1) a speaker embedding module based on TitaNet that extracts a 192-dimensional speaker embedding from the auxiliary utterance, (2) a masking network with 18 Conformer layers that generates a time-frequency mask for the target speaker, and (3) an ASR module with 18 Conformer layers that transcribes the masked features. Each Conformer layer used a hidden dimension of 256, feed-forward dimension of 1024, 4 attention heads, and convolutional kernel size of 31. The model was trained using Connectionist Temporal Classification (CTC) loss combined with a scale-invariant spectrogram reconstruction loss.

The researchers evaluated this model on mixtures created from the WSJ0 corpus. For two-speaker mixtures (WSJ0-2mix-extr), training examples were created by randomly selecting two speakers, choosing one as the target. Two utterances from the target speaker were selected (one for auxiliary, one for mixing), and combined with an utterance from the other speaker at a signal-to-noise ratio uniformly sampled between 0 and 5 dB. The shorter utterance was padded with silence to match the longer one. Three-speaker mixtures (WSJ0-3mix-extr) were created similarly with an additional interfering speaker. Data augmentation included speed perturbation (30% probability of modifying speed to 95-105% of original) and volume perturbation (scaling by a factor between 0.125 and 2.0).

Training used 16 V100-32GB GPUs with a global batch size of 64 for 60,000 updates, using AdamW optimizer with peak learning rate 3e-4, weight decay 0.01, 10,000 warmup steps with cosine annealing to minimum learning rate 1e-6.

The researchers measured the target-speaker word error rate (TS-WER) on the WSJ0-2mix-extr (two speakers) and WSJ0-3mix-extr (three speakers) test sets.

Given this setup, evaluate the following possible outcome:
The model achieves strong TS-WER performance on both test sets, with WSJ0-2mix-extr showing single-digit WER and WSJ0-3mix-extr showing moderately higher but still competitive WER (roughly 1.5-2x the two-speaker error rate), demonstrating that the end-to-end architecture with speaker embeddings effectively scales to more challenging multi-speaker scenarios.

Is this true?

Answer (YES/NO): NO